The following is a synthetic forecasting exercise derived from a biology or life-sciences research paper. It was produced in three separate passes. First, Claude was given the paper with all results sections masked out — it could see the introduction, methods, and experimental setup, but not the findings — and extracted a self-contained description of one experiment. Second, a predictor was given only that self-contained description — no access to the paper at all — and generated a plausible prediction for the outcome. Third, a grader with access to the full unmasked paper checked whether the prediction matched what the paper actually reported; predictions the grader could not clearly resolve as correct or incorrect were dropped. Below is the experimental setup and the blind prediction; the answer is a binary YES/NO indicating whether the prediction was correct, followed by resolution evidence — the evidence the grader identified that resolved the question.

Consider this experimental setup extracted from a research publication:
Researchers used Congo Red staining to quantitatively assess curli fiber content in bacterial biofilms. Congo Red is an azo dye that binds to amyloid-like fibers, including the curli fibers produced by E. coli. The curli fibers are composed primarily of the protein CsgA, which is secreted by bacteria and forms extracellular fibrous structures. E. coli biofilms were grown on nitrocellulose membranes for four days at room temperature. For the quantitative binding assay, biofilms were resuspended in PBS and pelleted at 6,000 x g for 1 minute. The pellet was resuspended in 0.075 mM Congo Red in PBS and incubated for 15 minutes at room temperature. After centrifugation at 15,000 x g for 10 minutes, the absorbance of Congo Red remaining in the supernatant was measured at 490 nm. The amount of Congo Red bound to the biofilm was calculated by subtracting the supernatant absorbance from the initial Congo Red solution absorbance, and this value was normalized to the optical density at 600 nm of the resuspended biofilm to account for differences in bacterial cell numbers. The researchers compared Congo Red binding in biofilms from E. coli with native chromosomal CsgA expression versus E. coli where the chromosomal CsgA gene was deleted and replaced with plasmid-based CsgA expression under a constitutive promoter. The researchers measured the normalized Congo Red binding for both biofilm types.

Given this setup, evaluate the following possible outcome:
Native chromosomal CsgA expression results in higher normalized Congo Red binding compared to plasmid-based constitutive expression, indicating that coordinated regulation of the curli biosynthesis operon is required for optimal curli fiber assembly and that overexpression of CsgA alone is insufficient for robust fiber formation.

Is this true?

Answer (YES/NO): YES